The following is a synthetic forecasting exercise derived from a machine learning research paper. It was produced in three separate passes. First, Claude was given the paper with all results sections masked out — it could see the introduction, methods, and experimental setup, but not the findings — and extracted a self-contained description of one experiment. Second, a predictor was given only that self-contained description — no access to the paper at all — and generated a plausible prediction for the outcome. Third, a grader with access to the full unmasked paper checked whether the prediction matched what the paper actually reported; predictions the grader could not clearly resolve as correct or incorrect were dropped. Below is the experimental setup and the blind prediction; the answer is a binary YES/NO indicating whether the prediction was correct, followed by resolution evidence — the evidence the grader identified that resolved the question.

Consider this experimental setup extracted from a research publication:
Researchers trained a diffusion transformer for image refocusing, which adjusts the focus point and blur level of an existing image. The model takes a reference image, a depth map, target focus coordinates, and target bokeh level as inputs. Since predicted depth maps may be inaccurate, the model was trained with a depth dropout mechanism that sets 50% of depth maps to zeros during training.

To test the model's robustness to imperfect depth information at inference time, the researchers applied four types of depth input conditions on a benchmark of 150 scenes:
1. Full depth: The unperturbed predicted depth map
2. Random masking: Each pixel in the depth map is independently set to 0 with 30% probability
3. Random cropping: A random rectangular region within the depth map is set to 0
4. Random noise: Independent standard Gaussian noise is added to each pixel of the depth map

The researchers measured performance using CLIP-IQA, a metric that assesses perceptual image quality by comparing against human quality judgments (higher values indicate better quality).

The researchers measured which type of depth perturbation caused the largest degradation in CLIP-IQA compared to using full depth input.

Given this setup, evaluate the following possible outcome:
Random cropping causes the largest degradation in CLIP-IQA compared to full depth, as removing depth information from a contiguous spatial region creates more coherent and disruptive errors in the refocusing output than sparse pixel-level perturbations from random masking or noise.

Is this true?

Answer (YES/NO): NO